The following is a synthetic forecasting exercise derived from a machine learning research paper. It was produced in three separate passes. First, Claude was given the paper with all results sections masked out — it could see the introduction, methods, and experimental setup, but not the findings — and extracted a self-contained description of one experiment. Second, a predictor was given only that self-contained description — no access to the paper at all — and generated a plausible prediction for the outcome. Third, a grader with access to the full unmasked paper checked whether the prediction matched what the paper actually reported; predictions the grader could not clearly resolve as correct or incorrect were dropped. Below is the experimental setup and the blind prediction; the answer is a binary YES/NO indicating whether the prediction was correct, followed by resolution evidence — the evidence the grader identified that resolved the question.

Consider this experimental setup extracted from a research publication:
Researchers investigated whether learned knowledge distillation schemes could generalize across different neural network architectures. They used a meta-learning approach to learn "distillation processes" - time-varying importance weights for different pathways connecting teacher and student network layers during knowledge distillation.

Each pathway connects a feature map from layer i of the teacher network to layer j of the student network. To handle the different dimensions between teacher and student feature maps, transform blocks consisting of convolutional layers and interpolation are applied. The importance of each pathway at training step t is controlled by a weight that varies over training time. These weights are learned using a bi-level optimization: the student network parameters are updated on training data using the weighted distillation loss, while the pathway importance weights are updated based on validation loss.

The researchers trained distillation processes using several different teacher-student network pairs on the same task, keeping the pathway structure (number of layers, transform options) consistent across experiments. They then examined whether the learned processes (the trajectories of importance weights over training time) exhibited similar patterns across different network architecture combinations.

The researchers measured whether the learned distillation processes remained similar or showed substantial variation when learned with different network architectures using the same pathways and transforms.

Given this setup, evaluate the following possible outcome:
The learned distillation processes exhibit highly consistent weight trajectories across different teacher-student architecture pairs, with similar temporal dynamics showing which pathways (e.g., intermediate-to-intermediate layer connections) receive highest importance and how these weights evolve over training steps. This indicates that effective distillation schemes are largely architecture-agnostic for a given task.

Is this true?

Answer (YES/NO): YES